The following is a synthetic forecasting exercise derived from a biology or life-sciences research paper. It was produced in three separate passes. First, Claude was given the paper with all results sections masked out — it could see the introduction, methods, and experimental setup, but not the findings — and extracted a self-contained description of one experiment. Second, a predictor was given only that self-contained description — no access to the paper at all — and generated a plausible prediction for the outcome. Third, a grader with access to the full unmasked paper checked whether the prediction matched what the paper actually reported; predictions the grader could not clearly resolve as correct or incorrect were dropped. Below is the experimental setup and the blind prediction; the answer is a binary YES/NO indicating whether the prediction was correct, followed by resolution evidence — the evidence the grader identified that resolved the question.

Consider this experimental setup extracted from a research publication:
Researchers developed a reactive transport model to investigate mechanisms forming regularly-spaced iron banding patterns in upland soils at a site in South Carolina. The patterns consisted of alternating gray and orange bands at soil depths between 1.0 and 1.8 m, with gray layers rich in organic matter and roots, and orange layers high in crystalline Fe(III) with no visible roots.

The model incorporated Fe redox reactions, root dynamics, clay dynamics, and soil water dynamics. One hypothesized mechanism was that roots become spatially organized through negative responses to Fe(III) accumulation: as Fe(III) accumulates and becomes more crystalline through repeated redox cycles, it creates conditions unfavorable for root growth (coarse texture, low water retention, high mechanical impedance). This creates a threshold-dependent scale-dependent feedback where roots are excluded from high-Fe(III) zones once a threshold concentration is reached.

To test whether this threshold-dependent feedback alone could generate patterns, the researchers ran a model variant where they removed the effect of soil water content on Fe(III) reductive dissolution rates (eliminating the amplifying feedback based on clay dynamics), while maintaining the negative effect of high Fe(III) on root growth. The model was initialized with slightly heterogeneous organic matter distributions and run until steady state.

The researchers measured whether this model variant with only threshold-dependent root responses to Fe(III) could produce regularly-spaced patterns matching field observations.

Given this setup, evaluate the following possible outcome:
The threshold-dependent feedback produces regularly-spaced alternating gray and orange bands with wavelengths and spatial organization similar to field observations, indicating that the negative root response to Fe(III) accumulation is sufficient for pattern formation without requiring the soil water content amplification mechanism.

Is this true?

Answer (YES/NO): NO